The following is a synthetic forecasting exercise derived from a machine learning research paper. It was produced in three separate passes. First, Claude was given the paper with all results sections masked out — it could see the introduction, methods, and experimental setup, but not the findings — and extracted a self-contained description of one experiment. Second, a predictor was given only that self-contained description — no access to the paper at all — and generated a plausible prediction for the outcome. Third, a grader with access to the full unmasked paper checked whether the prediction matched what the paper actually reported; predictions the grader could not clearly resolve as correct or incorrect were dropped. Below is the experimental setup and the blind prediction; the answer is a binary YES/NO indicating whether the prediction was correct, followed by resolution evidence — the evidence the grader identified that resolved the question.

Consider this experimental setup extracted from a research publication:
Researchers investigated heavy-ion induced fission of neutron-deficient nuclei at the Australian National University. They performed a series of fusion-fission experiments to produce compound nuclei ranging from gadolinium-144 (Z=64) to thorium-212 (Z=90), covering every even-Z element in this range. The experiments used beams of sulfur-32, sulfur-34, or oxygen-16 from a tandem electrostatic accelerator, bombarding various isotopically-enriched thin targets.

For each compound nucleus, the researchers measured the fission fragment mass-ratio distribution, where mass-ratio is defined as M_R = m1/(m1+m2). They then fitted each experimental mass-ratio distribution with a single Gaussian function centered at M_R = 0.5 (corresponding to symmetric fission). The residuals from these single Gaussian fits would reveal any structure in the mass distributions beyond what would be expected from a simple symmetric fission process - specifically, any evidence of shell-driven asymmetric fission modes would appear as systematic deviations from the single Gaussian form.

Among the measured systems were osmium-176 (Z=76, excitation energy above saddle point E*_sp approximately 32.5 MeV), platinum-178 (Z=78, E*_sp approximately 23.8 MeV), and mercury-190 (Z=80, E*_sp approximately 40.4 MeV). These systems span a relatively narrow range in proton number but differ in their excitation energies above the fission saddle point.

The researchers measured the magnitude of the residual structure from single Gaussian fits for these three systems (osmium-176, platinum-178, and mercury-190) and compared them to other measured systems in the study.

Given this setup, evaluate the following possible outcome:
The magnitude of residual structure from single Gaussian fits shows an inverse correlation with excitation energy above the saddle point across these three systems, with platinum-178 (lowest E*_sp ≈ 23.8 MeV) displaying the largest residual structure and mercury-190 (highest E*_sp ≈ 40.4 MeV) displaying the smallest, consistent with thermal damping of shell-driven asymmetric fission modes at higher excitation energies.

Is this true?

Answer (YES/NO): NO